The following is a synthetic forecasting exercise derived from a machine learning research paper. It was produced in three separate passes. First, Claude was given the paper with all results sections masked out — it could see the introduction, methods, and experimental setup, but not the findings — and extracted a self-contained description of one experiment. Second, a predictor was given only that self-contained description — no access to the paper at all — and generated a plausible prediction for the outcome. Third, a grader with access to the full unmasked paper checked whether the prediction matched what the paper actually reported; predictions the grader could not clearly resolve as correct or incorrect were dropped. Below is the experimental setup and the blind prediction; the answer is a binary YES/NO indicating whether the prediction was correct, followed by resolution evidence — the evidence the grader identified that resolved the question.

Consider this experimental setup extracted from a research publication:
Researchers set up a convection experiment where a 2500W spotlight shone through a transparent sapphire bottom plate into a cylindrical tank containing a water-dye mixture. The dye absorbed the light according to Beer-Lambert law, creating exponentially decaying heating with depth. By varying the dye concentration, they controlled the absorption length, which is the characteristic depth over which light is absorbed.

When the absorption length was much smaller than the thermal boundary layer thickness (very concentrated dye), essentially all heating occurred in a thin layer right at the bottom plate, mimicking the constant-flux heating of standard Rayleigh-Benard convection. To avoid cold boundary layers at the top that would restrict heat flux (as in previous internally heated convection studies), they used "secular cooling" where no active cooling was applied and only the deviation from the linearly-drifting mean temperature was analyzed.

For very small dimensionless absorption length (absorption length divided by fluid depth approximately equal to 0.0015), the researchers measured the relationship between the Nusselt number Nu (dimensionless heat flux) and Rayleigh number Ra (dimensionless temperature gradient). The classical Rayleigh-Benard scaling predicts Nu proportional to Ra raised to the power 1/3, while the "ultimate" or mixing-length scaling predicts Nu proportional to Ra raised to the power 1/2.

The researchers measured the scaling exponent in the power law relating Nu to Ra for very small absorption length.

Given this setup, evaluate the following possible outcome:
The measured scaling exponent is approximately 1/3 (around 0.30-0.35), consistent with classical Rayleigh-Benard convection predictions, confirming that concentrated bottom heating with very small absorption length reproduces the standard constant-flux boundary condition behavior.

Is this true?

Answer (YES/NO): YES